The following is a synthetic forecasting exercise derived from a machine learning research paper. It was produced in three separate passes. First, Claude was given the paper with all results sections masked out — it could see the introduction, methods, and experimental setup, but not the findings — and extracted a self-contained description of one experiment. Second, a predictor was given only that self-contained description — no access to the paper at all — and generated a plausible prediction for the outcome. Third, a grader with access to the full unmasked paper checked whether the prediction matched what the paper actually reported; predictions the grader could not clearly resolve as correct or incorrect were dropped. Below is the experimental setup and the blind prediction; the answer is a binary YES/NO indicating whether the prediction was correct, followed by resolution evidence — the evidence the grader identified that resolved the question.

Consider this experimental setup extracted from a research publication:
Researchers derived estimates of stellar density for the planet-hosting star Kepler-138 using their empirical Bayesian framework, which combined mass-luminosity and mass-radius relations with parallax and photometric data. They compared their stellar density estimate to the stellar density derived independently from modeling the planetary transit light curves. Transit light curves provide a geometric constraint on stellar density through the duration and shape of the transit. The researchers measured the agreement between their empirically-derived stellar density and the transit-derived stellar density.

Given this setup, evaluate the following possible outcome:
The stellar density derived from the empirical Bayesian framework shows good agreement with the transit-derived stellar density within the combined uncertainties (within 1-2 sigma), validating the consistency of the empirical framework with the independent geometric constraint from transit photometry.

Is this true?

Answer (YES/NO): YES